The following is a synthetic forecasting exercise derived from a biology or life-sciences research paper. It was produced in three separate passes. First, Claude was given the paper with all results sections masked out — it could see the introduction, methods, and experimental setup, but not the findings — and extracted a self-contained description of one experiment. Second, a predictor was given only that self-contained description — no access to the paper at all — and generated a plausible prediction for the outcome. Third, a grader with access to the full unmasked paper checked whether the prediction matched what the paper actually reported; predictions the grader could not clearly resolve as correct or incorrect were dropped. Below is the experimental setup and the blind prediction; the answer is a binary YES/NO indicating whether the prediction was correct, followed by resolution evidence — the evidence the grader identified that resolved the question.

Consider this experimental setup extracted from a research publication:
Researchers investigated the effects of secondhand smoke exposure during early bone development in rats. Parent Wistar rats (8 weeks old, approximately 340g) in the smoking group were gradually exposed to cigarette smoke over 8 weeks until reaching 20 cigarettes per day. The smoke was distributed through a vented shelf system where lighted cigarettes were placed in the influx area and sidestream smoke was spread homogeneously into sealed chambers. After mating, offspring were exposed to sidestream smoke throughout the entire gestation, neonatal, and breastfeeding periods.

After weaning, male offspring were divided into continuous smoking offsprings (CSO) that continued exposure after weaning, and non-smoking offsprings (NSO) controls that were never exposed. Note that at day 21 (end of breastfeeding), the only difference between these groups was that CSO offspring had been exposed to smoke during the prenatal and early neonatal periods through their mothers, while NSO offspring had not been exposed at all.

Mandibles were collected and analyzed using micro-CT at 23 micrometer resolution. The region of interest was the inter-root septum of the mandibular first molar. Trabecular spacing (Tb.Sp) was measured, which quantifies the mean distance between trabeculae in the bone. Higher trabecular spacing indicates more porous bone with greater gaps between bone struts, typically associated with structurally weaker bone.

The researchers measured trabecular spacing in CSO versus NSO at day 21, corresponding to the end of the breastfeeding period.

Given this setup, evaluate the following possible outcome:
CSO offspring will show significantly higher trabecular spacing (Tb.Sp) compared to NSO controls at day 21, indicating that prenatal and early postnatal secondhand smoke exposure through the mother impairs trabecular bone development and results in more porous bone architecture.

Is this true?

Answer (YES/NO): NO